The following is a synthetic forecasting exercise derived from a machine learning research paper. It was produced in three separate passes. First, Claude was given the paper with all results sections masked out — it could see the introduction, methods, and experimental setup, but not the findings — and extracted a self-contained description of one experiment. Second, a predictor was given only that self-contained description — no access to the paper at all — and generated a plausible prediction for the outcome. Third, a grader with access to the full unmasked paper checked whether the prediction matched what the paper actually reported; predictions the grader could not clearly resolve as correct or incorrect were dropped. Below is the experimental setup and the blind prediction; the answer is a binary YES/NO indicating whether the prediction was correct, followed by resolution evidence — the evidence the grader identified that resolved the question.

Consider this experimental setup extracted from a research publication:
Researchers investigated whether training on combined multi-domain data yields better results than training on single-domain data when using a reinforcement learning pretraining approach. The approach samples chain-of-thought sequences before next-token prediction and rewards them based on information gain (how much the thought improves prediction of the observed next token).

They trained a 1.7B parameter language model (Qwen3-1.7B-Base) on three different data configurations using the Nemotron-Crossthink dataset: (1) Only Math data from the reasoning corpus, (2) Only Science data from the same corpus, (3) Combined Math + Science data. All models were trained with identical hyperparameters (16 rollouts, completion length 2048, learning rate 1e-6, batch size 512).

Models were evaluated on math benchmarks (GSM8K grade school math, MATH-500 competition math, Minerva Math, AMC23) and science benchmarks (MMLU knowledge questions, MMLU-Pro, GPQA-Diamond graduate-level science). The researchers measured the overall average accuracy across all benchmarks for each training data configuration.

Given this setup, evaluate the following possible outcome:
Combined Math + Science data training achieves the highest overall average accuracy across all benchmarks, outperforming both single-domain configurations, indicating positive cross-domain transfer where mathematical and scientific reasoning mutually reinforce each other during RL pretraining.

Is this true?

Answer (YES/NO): YES